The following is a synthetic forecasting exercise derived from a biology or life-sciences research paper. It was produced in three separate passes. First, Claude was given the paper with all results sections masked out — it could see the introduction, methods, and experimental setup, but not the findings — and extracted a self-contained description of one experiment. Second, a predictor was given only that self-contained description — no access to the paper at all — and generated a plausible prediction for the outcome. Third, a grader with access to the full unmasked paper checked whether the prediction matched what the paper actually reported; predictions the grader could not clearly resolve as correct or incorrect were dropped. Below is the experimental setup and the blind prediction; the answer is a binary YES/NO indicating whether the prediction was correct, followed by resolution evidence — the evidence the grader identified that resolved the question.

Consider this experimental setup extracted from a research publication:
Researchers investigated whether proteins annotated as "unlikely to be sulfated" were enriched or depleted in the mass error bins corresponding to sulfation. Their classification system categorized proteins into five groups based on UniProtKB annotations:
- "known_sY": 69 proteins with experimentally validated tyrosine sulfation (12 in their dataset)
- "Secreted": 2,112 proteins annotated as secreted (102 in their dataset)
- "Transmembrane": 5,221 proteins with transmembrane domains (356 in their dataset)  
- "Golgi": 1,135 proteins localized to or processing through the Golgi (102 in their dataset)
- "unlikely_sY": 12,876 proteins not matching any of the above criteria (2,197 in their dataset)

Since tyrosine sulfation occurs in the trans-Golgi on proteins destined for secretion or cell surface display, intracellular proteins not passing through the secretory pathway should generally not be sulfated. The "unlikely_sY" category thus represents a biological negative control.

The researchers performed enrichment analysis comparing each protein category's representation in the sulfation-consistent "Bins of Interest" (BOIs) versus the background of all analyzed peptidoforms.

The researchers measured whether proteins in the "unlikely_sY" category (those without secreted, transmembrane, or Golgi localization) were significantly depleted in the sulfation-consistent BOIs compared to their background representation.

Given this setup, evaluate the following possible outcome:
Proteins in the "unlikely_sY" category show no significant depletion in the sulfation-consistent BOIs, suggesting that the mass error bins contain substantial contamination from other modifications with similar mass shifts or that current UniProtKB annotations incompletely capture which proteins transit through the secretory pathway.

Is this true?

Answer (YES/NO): NO